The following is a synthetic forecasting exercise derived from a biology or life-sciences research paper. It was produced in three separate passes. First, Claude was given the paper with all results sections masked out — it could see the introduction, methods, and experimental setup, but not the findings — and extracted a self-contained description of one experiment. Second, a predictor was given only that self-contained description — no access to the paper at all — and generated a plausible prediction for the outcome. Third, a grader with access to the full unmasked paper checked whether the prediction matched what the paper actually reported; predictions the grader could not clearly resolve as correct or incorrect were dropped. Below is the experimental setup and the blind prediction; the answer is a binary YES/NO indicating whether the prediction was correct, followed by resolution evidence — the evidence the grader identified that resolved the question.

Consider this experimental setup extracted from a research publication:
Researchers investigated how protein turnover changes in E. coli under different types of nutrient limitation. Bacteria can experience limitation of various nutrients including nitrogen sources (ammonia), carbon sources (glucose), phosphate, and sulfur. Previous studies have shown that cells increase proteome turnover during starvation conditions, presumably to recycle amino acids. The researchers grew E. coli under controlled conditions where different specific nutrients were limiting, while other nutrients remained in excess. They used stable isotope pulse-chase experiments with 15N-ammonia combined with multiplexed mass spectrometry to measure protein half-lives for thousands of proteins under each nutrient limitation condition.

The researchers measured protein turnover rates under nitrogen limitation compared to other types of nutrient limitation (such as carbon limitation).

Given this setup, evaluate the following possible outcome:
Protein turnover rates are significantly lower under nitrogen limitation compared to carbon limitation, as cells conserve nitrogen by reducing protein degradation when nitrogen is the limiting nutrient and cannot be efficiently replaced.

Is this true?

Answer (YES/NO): NO